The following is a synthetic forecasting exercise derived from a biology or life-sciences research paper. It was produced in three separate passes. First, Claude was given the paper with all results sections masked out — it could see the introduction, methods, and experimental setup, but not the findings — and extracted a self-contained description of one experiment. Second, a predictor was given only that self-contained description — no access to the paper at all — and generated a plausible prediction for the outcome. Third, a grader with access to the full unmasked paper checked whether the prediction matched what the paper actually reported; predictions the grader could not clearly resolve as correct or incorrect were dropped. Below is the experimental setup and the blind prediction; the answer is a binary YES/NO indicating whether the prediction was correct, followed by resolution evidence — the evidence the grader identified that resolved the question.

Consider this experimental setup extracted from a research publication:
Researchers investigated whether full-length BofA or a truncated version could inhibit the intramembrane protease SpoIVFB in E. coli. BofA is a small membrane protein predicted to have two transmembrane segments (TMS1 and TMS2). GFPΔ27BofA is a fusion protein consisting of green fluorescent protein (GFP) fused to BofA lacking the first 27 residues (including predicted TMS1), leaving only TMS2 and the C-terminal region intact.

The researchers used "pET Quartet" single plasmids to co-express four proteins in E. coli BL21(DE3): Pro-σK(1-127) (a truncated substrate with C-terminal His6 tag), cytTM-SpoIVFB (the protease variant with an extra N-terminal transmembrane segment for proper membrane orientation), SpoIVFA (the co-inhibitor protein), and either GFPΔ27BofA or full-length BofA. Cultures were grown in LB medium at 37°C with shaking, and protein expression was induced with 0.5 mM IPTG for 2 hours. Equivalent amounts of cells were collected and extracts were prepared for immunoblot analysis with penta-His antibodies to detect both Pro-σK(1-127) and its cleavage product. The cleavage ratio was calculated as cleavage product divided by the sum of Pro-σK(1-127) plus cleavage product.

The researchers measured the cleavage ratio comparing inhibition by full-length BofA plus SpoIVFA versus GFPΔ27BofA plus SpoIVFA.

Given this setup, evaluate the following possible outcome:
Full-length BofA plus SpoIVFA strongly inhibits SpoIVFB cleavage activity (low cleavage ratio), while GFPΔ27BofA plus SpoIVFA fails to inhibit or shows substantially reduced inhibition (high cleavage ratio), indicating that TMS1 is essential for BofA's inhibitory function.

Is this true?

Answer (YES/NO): NO